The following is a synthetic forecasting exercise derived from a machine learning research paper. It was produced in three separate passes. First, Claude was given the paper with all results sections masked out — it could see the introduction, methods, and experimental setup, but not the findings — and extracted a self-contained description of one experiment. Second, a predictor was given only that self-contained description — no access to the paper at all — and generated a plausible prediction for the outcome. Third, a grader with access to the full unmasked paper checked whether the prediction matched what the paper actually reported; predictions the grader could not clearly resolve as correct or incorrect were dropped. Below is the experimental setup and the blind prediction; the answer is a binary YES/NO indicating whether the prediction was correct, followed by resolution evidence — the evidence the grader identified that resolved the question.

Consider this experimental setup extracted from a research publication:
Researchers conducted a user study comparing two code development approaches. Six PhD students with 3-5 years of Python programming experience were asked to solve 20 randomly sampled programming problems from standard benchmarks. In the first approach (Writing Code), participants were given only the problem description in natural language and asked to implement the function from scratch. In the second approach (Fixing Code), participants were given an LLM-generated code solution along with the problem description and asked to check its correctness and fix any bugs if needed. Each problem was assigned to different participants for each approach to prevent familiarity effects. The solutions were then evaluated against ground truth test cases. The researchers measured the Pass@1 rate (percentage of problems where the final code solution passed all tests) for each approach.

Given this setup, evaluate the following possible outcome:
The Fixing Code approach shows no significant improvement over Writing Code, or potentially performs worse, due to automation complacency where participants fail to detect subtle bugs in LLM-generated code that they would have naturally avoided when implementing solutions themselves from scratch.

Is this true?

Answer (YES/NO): YES